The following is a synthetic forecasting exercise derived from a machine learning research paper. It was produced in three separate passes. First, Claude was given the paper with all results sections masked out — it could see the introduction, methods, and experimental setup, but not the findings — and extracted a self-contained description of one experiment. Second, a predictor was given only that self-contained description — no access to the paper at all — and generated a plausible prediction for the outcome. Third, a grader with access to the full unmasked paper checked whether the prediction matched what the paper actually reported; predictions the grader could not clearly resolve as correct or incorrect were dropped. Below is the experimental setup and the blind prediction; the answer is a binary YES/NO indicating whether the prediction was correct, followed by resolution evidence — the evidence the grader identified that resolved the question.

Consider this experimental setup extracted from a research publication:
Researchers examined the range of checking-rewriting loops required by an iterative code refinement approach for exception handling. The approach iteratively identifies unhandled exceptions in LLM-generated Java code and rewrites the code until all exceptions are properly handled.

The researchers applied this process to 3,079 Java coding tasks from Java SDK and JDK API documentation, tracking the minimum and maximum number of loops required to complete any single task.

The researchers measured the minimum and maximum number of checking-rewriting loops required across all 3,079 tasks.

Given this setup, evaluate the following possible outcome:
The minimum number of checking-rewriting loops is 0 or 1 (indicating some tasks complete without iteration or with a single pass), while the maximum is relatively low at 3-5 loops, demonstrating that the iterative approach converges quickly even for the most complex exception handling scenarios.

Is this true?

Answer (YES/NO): NO